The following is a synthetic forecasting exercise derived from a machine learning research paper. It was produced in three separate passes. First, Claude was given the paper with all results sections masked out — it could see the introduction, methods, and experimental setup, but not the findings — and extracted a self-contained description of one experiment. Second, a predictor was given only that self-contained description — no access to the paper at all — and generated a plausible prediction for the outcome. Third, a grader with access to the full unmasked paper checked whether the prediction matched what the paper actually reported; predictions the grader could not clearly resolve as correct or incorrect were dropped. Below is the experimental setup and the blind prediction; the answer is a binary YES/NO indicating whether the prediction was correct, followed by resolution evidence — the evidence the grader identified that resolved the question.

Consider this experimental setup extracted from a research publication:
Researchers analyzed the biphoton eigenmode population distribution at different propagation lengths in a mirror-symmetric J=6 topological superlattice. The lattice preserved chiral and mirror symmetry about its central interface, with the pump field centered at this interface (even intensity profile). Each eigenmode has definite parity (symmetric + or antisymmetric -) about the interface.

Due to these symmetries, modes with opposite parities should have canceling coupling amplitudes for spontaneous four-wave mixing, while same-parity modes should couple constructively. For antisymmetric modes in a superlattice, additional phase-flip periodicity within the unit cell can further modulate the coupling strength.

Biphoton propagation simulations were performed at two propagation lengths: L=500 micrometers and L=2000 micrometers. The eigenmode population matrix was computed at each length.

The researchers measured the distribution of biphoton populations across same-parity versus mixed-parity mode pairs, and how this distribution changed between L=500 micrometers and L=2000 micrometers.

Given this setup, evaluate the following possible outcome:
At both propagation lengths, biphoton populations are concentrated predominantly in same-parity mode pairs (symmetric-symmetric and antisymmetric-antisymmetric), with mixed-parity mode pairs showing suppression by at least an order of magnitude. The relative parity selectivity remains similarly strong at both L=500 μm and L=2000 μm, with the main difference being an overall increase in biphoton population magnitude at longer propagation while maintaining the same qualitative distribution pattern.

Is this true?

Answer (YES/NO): NO